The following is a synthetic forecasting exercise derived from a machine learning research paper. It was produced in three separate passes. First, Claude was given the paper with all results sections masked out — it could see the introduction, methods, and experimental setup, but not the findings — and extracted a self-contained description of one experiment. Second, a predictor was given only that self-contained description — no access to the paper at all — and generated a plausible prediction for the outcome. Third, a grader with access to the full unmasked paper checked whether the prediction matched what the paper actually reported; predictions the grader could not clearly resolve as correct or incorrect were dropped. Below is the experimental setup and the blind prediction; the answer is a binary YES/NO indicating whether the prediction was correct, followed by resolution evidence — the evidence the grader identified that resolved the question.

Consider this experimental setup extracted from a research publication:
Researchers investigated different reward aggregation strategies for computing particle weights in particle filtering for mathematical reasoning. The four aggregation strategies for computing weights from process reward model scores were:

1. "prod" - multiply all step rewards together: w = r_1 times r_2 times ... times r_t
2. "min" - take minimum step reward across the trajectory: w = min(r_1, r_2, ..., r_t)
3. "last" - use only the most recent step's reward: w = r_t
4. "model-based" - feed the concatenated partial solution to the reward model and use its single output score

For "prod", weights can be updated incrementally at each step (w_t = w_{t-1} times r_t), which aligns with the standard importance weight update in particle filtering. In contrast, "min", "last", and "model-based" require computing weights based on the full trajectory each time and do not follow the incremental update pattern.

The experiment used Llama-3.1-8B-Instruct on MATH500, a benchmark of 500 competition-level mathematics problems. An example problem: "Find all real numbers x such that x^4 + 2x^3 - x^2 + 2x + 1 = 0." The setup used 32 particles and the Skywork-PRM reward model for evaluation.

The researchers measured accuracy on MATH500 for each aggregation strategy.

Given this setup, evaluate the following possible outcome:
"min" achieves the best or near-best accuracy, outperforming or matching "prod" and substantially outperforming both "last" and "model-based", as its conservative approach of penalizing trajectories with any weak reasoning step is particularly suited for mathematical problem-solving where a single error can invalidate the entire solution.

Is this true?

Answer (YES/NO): NO